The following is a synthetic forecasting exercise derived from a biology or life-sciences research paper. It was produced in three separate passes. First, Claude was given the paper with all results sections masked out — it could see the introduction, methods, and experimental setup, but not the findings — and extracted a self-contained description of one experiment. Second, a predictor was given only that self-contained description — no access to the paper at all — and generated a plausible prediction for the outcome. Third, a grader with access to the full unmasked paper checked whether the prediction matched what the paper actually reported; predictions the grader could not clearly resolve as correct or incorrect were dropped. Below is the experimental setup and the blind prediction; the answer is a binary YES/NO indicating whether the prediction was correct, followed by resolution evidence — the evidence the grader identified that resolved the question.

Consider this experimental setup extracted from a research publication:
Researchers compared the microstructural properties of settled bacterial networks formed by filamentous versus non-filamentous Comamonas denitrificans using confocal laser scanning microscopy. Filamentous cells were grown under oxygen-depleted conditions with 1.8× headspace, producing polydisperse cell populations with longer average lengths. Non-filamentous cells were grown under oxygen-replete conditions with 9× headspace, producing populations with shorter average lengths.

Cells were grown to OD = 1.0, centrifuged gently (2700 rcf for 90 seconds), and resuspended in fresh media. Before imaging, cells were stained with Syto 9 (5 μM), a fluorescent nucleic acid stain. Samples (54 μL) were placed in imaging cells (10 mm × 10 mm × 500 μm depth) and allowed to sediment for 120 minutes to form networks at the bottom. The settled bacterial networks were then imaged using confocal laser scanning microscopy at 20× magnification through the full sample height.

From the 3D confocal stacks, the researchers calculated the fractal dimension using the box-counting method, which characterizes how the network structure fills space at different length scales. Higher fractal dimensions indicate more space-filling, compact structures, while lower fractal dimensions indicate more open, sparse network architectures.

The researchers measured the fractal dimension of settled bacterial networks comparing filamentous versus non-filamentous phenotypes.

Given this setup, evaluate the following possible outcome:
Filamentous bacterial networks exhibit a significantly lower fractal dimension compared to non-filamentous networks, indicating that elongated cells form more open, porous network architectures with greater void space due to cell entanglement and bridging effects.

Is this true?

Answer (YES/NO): NO